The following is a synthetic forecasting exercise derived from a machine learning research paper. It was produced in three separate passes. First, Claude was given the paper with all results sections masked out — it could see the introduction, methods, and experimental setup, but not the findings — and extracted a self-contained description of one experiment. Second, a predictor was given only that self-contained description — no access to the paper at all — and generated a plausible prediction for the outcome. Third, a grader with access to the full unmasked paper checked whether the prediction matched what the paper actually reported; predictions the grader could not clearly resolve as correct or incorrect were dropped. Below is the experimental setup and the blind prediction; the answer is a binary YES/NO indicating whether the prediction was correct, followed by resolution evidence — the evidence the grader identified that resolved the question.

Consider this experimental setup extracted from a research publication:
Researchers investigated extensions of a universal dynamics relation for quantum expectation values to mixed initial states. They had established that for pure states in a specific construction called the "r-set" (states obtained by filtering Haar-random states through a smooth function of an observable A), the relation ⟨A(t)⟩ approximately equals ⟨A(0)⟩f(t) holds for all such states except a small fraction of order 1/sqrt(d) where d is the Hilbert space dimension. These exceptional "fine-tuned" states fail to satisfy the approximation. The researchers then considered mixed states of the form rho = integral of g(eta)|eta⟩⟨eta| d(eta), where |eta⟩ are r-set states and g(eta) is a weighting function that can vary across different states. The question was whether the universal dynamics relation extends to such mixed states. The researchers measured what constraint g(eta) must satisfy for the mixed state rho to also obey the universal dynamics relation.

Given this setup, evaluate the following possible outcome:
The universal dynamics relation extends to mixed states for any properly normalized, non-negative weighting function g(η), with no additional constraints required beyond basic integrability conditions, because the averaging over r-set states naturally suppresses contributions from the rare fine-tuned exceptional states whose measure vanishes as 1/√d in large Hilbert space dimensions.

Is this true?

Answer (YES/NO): YES